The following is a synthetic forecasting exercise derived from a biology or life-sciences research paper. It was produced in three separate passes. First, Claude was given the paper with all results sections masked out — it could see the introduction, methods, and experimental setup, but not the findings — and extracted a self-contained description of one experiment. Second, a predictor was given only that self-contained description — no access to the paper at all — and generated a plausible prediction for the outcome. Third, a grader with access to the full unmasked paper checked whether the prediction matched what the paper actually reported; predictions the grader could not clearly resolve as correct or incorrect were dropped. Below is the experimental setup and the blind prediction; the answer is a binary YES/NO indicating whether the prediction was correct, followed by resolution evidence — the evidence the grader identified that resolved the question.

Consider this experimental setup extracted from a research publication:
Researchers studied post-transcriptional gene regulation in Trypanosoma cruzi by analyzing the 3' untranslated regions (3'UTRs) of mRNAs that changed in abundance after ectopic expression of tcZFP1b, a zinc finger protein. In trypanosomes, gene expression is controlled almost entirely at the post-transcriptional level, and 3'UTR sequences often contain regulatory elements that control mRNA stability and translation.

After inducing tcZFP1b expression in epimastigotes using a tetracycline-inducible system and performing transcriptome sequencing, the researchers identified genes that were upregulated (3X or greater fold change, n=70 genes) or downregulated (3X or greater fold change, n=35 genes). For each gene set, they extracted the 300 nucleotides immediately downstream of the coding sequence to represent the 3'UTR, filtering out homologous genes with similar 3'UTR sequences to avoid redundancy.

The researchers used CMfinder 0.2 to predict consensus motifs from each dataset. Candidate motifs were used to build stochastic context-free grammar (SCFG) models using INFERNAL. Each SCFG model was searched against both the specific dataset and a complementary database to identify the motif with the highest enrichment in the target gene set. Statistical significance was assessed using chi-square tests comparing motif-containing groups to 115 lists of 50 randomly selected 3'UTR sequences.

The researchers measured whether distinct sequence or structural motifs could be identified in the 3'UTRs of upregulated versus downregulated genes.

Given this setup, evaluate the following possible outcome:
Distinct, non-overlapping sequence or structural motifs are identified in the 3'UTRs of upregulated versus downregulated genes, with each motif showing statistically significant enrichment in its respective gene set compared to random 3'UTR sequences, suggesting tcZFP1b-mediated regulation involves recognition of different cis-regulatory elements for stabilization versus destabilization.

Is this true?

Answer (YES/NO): YES